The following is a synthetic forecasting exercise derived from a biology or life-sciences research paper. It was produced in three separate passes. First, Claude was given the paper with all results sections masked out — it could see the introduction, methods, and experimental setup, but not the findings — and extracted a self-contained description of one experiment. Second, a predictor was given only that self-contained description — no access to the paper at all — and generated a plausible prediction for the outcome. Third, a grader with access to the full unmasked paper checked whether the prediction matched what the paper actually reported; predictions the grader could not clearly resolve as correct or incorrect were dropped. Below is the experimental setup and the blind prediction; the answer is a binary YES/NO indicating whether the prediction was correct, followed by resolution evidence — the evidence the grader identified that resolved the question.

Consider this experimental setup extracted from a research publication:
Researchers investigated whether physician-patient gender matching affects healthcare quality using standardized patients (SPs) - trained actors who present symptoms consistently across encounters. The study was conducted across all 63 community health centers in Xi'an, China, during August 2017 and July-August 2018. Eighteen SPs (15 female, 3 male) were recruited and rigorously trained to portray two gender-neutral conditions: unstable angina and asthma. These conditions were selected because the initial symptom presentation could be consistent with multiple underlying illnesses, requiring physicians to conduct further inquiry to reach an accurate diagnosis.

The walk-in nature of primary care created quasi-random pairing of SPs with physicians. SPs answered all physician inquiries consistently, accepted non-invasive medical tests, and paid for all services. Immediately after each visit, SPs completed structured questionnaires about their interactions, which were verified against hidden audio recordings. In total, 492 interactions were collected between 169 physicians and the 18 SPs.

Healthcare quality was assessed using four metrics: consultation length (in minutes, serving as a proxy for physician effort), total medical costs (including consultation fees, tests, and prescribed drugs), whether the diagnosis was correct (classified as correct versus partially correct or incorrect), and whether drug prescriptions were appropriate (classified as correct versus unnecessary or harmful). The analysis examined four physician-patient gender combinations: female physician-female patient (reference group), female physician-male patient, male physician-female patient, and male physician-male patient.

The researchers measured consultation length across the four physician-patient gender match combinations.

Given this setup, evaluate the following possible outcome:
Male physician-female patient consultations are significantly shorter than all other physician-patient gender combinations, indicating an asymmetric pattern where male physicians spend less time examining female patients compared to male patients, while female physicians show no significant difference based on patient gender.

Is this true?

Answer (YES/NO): NO